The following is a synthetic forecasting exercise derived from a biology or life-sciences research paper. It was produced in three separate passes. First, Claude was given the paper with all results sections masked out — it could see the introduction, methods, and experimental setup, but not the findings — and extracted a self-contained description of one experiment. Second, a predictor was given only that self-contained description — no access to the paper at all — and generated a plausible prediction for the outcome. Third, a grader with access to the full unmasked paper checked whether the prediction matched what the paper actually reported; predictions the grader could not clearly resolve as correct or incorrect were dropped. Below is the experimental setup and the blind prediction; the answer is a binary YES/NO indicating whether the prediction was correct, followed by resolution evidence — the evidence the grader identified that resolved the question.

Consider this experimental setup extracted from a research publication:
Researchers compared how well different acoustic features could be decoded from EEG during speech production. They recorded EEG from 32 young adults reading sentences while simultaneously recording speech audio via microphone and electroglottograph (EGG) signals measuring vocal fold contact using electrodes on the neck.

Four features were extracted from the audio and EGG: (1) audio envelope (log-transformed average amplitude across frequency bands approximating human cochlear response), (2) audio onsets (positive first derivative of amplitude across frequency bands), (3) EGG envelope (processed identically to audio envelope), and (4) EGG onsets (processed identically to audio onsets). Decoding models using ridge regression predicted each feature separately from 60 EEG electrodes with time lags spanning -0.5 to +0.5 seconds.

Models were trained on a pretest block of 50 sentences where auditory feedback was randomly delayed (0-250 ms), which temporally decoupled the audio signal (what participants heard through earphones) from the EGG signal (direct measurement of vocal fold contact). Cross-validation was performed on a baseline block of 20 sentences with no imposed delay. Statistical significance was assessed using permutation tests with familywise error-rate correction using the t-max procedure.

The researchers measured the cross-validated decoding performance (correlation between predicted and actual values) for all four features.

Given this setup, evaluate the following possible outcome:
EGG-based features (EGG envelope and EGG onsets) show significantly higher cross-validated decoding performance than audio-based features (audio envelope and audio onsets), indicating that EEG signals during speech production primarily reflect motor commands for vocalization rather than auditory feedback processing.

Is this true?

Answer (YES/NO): NO